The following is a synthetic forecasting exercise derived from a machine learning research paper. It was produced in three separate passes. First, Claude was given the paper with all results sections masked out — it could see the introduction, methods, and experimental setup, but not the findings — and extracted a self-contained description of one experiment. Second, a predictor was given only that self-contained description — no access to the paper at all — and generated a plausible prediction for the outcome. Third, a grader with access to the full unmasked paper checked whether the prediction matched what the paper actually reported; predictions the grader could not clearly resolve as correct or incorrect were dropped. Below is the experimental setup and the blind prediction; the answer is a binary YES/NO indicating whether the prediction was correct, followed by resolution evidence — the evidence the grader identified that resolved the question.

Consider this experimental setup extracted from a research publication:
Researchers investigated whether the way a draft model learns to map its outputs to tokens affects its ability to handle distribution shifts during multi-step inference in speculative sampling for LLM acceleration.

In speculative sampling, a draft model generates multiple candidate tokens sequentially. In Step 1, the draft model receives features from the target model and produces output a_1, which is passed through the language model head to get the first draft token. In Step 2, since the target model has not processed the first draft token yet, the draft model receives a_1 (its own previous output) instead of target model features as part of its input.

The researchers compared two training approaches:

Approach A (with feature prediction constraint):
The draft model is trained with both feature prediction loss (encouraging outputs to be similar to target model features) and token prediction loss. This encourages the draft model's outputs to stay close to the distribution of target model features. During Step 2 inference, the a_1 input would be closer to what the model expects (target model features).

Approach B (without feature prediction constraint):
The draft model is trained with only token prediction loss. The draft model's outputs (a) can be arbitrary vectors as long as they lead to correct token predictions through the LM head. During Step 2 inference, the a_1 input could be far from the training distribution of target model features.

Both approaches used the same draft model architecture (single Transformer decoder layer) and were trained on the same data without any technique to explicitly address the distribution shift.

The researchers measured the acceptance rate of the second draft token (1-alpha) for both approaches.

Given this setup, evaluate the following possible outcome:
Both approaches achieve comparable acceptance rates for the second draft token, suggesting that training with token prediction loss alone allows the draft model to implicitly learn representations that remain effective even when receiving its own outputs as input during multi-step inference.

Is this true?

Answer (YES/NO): NO